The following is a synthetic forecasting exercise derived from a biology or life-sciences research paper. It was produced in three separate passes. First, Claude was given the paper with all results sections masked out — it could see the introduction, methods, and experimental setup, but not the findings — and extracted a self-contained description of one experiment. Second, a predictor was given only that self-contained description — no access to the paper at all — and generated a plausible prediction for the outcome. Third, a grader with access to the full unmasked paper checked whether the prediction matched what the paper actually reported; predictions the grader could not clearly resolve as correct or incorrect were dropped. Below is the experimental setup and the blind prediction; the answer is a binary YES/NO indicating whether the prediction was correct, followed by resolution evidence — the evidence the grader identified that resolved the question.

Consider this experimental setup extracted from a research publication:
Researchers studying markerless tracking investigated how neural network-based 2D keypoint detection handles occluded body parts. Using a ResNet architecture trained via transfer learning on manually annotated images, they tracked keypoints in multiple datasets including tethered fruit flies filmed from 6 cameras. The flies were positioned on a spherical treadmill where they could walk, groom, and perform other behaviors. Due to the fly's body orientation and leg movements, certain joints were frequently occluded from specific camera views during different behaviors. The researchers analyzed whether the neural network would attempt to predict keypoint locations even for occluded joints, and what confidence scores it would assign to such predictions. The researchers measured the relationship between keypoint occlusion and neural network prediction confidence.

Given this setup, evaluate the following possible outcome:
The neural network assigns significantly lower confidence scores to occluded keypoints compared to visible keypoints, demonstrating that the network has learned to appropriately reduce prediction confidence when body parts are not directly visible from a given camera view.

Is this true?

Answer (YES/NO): NO